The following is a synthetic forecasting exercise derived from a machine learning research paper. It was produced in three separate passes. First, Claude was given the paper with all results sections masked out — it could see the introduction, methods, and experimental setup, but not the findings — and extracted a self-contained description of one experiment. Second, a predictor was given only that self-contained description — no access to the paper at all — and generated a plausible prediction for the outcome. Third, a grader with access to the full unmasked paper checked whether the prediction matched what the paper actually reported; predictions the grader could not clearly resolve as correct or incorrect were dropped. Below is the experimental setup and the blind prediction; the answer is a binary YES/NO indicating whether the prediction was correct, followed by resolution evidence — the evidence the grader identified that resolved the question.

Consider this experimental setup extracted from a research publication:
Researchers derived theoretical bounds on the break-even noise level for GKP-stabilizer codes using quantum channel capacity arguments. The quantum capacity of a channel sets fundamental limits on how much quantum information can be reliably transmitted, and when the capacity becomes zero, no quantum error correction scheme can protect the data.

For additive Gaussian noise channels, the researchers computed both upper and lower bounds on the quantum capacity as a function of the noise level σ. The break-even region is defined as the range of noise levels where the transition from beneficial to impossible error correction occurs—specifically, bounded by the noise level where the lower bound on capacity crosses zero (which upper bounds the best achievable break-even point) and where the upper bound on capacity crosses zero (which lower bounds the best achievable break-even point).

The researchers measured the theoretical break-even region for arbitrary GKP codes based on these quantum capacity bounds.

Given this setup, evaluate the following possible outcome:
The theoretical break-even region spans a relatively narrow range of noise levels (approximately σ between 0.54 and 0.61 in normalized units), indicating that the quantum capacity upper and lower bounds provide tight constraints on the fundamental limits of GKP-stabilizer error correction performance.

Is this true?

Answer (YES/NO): NO